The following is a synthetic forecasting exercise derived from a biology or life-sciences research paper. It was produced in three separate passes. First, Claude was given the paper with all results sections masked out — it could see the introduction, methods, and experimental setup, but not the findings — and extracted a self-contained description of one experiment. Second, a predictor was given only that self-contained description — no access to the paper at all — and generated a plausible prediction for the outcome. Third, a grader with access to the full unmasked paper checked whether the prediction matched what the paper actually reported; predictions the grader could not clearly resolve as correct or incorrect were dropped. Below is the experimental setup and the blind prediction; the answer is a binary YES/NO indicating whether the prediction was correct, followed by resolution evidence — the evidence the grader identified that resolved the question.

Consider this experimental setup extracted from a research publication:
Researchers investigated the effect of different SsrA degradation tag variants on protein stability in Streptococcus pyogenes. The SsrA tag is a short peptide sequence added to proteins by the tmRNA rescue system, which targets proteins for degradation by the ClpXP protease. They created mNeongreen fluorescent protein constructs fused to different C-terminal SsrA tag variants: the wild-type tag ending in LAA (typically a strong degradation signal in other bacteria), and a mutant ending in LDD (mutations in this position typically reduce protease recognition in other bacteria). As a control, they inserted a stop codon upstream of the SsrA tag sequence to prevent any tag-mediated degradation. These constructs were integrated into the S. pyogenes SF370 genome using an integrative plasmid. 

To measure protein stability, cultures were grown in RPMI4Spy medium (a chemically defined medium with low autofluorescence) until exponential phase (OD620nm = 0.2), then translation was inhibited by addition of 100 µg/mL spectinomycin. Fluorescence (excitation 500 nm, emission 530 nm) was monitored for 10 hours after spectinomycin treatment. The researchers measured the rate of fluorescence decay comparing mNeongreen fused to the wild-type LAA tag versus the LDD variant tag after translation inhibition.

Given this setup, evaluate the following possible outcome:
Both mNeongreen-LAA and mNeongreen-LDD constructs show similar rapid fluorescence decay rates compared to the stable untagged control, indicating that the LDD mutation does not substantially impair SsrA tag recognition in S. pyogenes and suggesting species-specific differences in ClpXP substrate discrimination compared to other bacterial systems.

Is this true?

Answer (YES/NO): NO